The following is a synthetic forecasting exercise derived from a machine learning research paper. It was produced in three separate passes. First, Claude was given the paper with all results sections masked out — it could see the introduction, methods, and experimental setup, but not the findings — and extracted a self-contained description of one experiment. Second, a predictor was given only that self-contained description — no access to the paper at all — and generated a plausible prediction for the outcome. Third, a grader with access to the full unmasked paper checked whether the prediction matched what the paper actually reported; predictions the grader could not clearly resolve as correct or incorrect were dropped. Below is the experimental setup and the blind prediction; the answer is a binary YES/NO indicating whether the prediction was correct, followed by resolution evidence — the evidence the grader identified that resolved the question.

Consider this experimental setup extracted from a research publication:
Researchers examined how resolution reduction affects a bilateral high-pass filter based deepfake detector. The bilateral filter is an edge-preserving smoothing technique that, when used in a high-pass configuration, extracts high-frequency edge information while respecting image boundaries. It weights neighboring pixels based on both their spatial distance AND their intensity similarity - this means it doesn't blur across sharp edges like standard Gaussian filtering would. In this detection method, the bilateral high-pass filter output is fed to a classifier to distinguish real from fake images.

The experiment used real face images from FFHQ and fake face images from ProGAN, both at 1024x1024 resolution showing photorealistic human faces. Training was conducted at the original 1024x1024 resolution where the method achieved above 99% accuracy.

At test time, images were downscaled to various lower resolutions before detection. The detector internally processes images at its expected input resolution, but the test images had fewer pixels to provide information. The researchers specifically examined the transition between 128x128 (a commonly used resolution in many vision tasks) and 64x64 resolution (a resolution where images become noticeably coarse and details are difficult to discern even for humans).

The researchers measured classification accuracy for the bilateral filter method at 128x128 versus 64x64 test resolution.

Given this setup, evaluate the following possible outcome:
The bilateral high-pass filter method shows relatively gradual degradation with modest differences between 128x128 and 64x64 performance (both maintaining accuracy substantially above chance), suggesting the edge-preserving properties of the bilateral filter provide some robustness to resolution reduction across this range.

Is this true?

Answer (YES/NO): NO